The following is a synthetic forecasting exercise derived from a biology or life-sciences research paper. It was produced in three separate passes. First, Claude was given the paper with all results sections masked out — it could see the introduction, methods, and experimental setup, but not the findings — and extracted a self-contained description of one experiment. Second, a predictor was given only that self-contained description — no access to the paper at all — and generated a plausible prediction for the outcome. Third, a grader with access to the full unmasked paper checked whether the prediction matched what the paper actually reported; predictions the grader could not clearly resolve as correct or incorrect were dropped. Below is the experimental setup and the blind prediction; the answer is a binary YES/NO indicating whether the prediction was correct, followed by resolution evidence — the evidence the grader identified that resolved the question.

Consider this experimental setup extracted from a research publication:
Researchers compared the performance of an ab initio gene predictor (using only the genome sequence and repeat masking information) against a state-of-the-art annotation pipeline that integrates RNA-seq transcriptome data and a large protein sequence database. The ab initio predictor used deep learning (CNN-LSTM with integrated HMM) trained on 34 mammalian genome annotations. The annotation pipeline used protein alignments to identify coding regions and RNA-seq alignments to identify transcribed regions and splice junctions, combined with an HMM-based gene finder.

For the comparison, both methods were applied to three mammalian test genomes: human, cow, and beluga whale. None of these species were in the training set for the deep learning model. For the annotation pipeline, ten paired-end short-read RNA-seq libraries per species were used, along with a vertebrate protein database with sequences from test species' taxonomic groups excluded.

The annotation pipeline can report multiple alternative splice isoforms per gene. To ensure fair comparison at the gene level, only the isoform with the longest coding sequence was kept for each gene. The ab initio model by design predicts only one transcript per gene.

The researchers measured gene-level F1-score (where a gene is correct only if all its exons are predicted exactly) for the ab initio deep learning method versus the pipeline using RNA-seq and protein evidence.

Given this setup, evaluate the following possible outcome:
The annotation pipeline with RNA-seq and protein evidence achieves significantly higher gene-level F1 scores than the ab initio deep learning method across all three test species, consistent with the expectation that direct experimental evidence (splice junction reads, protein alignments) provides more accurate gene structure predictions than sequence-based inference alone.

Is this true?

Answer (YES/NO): NO